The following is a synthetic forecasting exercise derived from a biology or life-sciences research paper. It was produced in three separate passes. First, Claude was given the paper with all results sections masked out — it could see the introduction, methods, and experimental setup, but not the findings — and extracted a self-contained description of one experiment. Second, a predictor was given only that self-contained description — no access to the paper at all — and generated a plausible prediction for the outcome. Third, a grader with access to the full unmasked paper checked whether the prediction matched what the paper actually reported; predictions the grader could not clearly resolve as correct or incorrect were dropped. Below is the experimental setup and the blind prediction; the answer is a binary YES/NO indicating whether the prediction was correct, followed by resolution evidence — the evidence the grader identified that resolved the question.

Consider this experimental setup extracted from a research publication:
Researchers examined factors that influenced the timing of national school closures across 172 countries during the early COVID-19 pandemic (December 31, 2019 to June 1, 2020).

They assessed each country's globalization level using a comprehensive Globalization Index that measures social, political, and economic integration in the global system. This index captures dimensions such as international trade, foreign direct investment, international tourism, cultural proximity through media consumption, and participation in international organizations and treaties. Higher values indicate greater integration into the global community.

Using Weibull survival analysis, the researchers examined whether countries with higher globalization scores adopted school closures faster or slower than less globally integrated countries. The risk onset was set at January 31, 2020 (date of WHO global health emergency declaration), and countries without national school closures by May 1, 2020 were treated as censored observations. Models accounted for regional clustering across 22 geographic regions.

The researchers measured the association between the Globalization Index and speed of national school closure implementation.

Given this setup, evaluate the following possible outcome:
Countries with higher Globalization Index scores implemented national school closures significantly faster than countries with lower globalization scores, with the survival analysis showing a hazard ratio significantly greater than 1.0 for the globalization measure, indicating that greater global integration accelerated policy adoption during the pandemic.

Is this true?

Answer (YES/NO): YES